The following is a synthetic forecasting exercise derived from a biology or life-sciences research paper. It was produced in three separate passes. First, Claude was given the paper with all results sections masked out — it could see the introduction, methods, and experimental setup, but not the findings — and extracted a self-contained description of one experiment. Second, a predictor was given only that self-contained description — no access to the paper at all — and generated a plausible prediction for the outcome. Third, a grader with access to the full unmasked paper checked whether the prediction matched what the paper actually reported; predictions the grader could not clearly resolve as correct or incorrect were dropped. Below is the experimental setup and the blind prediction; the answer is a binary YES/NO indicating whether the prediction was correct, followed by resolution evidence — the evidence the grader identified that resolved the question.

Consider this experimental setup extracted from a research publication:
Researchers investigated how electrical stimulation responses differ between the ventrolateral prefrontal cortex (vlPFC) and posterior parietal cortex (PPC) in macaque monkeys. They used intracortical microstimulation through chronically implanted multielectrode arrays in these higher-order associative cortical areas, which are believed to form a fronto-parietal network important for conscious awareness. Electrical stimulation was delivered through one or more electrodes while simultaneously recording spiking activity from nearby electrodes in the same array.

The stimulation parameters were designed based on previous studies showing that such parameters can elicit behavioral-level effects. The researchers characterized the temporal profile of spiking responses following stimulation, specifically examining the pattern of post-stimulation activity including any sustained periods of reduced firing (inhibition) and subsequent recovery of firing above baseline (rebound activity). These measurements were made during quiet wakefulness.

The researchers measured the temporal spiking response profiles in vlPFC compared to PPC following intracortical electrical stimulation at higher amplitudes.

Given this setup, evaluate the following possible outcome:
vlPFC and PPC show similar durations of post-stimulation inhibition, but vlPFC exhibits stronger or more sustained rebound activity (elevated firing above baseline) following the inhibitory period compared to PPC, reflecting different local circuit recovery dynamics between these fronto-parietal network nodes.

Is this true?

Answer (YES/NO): NO